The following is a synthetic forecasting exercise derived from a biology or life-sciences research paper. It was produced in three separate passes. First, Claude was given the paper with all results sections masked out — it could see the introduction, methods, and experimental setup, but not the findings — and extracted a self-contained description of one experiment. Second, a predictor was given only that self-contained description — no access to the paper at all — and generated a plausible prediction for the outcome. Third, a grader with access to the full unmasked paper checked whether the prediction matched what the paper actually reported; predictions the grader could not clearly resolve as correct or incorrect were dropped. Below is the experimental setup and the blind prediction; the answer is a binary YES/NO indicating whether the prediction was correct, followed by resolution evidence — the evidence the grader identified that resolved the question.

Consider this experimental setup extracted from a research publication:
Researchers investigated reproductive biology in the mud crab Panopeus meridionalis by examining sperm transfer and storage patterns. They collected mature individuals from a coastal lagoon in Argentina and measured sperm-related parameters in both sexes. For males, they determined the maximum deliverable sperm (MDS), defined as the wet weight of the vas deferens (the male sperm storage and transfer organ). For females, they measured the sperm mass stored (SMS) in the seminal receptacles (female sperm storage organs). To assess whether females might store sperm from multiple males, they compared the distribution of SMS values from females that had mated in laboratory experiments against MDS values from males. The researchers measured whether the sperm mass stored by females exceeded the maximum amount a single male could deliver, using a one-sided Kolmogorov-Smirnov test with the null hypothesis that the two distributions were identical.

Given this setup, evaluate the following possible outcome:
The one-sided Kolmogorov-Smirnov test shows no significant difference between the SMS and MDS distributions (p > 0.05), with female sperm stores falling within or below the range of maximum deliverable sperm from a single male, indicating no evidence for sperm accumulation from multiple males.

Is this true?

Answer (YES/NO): NO